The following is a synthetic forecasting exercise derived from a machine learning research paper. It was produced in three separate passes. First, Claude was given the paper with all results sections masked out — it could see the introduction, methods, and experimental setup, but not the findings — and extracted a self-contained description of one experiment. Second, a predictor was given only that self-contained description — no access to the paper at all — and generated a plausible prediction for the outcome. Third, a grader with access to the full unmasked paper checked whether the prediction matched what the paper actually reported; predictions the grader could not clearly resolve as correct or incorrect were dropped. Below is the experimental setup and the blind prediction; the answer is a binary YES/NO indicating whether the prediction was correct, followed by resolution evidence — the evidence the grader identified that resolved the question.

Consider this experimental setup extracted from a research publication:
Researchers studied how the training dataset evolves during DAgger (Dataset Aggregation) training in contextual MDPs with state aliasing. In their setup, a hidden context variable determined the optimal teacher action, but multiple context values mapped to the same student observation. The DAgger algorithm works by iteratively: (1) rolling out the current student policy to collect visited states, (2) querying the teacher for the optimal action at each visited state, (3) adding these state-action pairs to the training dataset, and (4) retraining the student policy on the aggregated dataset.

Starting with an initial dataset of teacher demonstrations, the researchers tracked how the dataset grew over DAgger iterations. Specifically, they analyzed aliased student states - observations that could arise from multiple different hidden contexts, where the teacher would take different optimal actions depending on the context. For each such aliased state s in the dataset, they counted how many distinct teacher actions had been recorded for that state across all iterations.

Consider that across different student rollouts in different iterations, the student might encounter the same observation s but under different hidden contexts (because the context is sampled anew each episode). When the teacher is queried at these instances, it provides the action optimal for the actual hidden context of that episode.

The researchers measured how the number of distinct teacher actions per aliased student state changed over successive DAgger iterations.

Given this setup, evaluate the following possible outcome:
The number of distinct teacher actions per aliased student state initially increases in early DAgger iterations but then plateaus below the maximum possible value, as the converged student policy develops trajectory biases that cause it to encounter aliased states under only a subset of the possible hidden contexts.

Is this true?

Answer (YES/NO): NO